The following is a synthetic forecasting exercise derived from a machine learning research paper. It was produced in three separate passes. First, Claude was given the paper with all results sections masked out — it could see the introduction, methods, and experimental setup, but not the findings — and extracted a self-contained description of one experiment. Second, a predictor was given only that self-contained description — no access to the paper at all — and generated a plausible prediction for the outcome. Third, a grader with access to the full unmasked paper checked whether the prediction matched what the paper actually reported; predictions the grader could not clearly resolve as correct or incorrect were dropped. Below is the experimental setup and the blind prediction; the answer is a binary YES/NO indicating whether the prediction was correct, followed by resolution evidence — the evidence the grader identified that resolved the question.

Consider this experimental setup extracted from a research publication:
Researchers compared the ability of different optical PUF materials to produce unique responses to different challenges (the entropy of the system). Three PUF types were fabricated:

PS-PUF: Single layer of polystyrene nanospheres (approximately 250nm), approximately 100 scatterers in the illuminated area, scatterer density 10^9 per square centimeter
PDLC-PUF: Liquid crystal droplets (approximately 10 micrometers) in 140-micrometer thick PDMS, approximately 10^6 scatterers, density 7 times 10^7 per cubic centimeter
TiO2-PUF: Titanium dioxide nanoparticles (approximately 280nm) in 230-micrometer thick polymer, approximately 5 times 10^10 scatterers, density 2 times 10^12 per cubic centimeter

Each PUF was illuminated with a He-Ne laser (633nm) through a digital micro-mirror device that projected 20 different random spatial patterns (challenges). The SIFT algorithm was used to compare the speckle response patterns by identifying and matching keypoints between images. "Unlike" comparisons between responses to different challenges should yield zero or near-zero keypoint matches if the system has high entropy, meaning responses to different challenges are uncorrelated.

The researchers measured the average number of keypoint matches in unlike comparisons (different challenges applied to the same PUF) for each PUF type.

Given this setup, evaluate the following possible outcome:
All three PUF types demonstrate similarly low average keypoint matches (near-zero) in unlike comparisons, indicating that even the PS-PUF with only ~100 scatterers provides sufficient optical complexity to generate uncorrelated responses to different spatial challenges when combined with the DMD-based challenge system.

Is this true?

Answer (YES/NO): YES